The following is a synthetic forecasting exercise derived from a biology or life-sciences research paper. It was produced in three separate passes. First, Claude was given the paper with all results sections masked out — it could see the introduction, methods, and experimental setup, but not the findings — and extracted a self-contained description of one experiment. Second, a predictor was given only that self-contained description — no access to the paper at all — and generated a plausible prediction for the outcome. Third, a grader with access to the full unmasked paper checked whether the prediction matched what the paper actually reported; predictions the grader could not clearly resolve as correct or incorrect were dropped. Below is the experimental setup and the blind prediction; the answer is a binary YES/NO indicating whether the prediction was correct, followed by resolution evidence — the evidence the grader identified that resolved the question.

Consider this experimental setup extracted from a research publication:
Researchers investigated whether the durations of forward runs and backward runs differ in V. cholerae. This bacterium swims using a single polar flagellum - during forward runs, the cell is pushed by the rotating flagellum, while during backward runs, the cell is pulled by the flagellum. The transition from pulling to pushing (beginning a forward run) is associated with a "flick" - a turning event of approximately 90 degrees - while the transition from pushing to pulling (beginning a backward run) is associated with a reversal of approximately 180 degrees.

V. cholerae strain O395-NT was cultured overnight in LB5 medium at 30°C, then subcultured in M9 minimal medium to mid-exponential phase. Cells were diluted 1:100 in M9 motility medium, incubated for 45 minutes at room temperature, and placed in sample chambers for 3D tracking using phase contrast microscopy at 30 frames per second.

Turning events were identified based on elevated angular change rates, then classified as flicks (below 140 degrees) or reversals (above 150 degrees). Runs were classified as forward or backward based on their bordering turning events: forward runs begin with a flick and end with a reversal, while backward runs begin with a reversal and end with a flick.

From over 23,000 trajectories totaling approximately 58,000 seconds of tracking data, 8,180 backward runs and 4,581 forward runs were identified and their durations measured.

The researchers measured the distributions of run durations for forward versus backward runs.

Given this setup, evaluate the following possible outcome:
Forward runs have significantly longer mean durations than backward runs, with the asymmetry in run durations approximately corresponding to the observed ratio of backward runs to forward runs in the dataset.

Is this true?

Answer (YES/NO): NO